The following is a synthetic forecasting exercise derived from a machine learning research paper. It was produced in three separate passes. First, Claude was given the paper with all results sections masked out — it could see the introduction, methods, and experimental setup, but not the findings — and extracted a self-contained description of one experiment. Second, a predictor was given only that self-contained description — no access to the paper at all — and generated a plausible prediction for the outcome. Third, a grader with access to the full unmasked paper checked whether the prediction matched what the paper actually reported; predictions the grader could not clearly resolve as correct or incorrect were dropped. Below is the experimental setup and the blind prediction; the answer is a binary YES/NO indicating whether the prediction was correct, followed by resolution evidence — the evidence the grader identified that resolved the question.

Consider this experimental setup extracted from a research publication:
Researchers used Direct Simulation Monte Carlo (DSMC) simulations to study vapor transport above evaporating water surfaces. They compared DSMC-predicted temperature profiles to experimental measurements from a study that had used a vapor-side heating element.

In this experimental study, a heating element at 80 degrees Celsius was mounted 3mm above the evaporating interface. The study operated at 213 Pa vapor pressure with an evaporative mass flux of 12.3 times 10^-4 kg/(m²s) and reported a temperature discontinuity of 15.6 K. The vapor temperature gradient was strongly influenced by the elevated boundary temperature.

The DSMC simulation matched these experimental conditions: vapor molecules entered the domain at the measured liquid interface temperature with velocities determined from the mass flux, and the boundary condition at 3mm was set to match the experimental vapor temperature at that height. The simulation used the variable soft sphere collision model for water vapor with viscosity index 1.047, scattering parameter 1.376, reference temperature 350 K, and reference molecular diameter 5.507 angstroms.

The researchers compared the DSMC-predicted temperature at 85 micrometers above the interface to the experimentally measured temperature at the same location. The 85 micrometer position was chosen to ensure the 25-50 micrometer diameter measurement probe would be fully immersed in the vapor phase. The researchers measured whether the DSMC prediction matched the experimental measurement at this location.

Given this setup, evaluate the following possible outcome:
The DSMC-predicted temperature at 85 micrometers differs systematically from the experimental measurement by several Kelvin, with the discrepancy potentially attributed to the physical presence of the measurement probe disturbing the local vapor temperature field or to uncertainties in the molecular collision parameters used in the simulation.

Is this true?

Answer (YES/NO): NO